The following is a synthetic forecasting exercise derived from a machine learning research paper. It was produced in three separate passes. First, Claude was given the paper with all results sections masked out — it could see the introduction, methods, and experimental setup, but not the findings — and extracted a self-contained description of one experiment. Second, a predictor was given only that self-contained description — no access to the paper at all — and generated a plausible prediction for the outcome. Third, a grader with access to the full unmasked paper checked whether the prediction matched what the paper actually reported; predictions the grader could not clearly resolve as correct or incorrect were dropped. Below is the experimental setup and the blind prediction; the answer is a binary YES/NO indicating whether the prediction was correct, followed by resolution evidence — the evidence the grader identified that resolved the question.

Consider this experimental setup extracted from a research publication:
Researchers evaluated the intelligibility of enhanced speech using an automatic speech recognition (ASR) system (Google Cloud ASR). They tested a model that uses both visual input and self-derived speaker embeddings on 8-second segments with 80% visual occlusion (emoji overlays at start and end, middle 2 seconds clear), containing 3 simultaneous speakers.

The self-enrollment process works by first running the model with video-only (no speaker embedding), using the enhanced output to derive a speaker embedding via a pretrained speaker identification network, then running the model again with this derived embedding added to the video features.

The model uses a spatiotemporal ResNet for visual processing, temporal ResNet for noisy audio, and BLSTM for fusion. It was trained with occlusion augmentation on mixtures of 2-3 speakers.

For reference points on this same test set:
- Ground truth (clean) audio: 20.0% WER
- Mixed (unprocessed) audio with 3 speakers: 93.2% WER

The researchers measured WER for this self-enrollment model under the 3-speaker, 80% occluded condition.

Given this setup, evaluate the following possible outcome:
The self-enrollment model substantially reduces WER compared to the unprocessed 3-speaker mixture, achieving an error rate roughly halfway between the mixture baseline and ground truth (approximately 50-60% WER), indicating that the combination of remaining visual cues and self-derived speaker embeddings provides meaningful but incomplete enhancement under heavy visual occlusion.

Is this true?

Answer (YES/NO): YES